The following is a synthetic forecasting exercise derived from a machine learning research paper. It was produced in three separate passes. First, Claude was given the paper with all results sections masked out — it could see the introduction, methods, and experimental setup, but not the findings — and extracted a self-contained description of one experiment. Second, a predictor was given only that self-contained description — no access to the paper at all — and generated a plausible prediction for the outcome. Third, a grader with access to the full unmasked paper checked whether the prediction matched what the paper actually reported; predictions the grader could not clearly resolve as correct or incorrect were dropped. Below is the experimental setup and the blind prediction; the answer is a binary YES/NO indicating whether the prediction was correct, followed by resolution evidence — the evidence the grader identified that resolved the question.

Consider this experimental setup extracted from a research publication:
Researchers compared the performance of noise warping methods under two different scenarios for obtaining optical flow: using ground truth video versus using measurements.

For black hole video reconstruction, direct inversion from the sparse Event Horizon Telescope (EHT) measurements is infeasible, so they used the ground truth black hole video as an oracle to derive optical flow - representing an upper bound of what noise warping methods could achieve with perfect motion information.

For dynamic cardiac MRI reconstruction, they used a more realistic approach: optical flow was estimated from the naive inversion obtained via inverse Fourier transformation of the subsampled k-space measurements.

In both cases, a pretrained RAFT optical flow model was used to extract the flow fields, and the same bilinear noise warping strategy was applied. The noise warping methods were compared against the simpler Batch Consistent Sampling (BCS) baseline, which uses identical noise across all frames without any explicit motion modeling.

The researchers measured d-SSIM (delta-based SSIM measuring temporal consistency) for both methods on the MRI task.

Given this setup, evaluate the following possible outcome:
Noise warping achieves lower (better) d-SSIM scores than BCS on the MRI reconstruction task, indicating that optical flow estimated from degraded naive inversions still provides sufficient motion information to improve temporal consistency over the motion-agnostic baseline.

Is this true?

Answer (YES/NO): NO